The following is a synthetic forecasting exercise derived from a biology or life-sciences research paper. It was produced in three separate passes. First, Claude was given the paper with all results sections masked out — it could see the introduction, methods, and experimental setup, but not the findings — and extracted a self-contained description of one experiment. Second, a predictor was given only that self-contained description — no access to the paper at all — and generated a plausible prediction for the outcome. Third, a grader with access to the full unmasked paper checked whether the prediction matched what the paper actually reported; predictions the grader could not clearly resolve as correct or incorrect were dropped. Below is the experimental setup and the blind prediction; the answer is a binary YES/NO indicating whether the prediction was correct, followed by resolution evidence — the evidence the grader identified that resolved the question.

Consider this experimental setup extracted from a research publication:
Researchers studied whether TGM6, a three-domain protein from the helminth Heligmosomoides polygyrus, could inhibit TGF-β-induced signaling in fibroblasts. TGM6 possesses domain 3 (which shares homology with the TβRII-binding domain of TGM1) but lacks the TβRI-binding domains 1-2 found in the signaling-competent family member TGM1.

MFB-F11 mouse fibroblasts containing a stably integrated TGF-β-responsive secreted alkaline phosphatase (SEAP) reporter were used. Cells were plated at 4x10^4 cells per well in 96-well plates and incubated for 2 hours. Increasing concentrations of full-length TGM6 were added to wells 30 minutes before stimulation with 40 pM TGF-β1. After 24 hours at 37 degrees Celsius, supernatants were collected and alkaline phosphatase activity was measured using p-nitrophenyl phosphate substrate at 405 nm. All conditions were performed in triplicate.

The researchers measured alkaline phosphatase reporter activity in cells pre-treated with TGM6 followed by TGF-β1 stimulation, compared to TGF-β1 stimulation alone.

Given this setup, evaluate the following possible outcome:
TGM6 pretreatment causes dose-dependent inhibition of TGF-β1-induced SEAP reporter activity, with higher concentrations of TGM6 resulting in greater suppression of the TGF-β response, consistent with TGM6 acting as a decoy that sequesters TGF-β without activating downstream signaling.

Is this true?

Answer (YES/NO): YES